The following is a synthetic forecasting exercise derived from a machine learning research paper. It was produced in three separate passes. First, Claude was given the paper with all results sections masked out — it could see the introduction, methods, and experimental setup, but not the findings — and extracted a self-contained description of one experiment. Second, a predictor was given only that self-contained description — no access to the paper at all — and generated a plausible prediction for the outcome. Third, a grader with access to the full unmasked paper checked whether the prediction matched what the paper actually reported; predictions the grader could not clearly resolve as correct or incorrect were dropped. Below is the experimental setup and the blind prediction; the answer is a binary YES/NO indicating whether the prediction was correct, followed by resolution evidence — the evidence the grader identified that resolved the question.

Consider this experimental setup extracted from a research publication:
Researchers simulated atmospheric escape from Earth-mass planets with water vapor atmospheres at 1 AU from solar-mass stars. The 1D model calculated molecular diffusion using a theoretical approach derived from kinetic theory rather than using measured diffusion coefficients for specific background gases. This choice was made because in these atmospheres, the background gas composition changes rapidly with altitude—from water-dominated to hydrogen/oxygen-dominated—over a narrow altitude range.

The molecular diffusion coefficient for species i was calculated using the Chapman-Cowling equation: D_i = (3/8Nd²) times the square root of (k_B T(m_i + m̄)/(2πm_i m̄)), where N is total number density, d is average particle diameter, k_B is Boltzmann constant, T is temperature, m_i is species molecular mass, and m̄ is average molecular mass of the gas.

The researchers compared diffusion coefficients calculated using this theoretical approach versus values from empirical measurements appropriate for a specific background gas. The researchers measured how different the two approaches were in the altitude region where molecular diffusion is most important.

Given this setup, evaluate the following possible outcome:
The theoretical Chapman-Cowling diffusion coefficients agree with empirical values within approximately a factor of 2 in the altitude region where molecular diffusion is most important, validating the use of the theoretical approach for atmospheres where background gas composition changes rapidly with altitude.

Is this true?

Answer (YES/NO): YES